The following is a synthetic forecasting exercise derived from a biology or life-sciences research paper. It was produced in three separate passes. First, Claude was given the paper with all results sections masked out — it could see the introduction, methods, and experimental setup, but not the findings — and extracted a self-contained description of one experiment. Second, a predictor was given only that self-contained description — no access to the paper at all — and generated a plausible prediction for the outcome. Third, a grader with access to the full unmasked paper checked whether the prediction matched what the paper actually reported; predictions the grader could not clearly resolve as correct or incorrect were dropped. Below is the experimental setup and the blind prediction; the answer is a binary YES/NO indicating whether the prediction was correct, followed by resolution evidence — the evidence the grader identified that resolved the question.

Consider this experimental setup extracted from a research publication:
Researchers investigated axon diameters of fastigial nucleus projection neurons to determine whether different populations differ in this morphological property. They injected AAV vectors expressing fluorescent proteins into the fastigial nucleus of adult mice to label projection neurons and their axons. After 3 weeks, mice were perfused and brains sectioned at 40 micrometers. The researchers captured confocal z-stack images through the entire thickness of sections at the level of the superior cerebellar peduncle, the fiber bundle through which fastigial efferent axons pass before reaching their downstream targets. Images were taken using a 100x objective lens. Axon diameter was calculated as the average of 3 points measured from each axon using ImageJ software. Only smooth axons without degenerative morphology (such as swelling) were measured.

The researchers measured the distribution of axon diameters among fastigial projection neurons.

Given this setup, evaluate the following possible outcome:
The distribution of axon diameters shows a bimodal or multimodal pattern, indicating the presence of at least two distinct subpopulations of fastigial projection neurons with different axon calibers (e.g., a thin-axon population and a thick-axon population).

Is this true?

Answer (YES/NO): NO